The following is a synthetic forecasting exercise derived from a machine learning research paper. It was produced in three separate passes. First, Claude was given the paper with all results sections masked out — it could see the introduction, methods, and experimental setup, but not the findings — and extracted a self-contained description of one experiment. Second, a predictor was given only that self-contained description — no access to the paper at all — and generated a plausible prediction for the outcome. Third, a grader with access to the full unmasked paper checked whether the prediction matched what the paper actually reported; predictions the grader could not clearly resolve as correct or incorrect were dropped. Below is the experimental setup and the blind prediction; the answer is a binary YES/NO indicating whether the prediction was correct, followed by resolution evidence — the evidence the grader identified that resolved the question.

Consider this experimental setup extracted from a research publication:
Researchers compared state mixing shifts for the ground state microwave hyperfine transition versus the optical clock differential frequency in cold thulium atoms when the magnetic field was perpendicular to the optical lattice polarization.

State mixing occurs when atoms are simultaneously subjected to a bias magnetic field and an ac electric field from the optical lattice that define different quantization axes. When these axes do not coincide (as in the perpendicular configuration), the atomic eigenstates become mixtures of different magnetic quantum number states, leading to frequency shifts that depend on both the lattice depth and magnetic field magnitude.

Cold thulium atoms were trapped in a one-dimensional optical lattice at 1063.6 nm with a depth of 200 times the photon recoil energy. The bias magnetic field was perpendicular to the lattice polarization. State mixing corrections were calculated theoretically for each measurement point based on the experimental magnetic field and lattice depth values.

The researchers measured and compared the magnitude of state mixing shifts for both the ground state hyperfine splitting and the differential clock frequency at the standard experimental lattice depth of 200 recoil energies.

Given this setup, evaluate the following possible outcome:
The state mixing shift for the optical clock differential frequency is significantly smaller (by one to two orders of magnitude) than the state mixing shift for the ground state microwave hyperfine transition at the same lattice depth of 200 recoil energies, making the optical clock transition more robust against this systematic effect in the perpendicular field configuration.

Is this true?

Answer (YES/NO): NO